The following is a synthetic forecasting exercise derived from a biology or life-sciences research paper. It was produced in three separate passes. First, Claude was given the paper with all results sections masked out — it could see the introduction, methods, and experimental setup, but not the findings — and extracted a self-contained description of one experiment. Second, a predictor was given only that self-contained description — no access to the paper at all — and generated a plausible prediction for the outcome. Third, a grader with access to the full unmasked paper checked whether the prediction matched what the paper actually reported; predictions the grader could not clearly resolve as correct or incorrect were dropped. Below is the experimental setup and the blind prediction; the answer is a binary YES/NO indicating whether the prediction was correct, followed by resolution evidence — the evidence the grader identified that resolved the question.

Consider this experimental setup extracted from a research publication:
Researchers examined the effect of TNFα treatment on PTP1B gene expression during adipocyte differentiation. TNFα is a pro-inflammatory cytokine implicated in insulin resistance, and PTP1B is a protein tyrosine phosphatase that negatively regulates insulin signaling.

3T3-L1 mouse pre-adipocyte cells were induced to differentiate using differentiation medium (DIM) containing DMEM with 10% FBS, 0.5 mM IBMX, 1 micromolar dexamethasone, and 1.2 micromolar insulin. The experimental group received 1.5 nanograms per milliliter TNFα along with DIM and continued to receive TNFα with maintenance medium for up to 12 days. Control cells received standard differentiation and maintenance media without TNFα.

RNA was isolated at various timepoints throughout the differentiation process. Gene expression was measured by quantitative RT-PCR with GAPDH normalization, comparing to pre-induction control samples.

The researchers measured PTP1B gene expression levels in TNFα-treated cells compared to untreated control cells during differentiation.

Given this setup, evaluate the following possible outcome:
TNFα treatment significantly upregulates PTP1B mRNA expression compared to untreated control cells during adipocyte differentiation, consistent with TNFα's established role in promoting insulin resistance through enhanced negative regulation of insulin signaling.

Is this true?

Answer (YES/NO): YES